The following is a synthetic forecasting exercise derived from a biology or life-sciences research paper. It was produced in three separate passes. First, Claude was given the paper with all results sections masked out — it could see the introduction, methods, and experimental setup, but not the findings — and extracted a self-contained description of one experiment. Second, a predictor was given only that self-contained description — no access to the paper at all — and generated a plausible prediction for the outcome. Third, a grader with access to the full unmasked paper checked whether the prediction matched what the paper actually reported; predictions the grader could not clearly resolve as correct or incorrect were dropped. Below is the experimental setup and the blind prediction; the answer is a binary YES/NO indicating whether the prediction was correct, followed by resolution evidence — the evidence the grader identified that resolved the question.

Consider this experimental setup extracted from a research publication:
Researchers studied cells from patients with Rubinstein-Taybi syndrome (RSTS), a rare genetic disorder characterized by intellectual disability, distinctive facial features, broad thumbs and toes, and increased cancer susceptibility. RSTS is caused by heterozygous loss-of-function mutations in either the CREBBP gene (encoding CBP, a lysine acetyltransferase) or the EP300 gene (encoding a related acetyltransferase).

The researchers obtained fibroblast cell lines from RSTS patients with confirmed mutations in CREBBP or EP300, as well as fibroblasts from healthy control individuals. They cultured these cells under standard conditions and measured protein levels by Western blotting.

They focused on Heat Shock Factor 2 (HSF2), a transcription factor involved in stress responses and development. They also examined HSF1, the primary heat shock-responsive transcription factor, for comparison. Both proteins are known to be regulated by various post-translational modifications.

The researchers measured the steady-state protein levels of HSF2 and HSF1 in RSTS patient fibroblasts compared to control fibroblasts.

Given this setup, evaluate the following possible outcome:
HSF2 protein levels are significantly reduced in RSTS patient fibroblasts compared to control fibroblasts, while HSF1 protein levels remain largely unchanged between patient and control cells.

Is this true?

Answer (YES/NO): YES